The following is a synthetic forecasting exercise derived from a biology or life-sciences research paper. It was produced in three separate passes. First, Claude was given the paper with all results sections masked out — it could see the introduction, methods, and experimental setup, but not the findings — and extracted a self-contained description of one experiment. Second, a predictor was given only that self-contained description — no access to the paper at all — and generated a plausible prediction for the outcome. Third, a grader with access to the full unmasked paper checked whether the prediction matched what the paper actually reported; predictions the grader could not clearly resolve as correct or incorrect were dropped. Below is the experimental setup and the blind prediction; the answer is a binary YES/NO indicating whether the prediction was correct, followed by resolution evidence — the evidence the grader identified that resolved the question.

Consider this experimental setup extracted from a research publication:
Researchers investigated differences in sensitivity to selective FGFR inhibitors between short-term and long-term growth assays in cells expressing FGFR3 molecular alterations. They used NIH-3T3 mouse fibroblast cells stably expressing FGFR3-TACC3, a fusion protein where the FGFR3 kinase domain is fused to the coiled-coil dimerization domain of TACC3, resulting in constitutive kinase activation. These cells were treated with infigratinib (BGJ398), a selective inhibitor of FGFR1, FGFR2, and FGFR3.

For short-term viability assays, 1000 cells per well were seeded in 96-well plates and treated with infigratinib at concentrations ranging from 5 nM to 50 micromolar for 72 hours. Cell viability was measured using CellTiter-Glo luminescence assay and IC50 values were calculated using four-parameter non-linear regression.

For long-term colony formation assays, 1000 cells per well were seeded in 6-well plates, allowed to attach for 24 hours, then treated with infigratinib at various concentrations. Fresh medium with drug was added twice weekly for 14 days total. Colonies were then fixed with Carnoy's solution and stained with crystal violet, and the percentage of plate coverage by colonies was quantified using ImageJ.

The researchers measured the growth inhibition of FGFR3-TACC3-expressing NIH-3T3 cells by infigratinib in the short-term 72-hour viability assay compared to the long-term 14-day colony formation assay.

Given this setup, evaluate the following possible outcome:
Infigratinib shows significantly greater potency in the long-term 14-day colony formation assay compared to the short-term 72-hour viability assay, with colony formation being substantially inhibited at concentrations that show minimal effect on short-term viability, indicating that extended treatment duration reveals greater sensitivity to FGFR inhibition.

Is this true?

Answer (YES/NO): NO